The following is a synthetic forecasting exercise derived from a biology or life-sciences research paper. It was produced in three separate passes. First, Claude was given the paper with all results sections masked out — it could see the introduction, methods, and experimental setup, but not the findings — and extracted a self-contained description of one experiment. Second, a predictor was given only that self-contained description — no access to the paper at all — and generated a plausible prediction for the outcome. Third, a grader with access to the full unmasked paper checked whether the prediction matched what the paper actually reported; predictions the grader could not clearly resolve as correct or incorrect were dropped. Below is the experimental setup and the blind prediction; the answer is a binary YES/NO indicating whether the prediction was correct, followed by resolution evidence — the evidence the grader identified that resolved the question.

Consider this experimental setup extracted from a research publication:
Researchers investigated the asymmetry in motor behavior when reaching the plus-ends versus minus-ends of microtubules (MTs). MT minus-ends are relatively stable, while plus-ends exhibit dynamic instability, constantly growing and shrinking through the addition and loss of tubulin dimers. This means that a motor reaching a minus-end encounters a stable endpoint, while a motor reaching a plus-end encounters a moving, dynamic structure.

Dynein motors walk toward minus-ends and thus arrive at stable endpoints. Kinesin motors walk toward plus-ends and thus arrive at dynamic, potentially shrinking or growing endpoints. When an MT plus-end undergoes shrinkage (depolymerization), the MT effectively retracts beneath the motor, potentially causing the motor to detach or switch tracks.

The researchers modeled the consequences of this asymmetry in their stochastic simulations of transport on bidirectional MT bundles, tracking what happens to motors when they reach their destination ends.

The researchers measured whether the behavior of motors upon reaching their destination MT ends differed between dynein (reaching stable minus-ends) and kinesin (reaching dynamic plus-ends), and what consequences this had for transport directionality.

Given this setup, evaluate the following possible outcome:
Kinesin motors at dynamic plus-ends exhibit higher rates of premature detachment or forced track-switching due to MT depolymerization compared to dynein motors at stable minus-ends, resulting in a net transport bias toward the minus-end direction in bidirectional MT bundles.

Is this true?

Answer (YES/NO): NO